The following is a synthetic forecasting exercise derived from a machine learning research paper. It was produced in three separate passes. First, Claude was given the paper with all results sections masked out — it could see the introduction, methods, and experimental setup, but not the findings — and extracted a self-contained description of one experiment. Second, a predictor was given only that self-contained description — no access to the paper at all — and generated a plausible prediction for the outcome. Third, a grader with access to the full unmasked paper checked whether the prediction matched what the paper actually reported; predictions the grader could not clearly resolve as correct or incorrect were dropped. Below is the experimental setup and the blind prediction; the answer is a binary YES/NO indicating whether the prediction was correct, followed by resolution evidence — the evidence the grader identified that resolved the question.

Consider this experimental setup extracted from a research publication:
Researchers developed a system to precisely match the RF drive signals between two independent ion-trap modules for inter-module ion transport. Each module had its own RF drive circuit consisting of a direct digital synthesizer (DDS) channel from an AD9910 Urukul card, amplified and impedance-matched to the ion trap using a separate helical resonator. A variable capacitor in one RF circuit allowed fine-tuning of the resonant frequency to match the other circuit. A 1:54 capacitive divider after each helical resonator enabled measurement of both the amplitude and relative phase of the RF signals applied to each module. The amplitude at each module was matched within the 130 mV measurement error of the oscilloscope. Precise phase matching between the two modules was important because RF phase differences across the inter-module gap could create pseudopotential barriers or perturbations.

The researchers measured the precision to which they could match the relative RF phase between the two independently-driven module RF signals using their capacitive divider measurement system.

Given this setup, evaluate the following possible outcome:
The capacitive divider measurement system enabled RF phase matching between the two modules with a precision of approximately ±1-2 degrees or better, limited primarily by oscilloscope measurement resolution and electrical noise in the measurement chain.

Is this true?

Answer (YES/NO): NO